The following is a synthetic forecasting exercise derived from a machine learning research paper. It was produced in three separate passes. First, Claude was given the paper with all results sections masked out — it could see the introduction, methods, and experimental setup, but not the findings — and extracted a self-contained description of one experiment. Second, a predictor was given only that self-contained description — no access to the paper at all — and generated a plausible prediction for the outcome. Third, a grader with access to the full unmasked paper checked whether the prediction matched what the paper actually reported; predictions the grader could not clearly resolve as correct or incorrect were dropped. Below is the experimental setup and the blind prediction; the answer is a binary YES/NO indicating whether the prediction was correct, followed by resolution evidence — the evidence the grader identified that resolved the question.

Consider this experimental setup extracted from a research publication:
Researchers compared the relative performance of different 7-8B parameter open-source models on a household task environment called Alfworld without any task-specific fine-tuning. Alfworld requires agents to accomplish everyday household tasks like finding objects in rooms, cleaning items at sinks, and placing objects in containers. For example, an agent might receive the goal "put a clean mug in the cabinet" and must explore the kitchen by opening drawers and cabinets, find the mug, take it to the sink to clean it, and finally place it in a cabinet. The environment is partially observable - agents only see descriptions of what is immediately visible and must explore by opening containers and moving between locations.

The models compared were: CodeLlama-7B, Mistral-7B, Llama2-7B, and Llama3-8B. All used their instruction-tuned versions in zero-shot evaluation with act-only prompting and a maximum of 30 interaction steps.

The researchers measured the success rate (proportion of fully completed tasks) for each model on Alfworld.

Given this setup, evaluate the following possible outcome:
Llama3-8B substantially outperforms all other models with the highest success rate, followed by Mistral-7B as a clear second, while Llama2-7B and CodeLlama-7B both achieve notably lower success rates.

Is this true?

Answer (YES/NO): NO